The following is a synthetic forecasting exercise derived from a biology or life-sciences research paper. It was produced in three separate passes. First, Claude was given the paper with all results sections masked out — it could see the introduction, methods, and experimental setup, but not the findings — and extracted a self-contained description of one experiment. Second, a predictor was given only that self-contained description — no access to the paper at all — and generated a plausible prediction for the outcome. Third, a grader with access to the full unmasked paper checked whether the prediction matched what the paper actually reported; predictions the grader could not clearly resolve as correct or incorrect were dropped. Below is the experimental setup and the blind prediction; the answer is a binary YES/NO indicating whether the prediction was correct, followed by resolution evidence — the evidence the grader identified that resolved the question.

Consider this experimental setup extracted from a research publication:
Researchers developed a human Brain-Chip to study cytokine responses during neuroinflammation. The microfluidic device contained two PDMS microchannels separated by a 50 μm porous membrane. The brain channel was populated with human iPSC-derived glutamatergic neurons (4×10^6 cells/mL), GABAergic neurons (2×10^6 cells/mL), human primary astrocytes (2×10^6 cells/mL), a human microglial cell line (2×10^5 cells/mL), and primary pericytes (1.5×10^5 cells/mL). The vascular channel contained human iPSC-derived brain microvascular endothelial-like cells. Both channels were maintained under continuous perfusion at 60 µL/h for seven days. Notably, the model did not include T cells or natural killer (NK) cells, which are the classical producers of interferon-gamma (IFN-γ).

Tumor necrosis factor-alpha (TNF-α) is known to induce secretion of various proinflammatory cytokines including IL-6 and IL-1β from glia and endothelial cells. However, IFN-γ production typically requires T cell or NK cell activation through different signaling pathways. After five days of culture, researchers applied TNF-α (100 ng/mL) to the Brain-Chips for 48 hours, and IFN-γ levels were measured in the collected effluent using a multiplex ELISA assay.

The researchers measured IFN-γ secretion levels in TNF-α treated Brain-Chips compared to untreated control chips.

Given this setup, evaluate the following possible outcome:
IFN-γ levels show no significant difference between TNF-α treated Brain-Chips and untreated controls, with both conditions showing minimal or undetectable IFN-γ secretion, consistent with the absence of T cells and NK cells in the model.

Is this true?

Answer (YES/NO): NO